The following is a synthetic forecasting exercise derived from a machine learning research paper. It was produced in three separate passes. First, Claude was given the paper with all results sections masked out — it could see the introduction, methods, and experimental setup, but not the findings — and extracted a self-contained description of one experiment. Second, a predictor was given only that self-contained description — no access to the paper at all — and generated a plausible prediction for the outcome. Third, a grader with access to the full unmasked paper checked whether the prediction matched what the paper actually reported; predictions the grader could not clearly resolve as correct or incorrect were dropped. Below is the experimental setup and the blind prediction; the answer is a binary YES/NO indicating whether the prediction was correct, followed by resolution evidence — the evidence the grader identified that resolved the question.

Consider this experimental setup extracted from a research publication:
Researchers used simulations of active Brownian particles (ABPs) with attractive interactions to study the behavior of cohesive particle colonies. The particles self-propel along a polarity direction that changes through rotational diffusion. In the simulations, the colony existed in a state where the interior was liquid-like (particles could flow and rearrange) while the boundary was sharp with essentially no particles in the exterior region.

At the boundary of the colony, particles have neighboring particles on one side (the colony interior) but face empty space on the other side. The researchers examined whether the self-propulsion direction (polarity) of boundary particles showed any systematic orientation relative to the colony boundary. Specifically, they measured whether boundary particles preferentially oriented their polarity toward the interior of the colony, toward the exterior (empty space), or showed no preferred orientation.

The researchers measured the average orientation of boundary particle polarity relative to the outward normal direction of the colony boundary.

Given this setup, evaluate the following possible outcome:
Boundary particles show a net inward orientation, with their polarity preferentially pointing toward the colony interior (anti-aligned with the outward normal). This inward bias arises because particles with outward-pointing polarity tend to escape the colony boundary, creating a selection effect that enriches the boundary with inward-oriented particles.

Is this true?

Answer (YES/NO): NO